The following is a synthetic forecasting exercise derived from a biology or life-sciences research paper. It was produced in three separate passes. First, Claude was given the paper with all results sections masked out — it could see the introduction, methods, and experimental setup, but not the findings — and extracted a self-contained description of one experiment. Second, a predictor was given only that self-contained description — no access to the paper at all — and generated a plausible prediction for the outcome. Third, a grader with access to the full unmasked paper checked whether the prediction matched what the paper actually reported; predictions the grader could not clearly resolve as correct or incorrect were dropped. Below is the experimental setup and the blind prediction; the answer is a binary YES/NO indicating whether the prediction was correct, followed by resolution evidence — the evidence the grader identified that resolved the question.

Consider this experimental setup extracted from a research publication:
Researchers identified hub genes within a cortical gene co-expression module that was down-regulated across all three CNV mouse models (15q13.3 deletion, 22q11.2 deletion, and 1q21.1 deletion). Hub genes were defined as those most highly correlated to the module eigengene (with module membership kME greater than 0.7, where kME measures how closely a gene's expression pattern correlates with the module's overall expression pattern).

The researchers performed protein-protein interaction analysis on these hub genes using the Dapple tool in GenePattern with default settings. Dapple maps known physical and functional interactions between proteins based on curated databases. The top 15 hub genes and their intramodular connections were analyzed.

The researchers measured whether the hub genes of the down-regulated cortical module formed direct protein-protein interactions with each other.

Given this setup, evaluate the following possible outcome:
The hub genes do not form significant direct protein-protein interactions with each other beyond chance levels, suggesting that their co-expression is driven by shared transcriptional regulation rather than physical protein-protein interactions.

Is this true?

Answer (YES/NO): NO